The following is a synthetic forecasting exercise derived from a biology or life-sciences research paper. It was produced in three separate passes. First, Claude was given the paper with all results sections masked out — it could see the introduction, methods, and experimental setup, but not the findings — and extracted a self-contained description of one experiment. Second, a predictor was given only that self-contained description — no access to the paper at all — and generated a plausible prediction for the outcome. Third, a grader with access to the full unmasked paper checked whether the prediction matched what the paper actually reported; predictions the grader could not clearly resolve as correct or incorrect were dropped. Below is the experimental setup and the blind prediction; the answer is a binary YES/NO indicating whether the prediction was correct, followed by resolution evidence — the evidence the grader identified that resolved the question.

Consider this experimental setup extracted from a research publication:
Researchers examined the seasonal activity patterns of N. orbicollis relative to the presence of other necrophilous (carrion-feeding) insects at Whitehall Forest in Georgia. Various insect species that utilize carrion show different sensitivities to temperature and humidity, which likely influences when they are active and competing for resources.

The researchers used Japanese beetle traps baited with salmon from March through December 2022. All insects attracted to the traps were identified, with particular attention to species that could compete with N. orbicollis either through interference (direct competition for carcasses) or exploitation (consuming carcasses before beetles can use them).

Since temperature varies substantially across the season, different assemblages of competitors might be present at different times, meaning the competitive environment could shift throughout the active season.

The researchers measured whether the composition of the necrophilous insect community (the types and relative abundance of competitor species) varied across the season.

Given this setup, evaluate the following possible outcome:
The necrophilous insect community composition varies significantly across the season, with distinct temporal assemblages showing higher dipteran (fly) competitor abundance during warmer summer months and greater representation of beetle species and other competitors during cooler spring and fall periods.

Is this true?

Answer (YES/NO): NO